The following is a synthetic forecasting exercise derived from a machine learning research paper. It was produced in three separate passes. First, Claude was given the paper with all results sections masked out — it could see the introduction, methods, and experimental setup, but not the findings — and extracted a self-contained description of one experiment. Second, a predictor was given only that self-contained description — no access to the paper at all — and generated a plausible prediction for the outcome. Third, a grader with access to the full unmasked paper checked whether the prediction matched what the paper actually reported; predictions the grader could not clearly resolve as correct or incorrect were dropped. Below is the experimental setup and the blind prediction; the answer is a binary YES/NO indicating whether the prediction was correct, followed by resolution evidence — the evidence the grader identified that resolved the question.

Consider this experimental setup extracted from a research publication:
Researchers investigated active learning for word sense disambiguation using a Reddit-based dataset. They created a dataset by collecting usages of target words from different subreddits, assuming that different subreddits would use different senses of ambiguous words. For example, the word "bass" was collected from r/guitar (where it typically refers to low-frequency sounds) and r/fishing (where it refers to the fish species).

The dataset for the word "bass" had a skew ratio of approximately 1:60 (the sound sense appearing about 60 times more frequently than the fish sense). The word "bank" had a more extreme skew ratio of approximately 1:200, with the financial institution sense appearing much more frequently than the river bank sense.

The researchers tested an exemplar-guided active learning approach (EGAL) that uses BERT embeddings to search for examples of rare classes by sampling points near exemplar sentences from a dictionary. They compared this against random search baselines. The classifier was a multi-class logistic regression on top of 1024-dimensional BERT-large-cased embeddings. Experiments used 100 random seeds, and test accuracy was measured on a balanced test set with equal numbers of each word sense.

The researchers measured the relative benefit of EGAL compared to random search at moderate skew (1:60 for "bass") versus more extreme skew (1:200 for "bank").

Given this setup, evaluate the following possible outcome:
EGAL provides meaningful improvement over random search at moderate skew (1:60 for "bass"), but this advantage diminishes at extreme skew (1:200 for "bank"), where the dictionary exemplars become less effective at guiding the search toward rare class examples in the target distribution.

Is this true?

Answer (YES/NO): NO